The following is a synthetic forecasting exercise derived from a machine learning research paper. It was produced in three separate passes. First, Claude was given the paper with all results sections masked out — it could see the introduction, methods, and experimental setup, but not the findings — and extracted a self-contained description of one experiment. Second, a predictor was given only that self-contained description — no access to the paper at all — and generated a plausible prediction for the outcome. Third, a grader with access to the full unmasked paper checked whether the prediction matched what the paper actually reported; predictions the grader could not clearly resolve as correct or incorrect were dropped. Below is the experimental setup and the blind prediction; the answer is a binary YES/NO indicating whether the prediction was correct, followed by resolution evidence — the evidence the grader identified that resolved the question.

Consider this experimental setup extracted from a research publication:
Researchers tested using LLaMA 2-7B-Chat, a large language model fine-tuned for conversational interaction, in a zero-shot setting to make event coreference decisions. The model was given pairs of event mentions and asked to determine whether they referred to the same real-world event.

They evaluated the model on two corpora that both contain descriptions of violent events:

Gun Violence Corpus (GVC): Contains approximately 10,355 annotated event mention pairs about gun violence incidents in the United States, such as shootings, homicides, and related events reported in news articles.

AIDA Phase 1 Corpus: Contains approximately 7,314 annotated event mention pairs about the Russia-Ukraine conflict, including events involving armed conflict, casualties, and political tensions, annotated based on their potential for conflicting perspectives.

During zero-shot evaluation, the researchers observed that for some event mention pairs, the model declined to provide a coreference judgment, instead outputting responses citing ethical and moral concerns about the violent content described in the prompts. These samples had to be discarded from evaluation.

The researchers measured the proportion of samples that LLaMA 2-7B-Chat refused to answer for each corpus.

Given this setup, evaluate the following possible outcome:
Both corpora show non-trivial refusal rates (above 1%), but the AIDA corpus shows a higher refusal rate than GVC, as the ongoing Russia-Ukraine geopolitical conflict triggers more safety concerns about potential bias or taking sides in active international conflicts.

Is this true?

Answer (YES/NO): NO